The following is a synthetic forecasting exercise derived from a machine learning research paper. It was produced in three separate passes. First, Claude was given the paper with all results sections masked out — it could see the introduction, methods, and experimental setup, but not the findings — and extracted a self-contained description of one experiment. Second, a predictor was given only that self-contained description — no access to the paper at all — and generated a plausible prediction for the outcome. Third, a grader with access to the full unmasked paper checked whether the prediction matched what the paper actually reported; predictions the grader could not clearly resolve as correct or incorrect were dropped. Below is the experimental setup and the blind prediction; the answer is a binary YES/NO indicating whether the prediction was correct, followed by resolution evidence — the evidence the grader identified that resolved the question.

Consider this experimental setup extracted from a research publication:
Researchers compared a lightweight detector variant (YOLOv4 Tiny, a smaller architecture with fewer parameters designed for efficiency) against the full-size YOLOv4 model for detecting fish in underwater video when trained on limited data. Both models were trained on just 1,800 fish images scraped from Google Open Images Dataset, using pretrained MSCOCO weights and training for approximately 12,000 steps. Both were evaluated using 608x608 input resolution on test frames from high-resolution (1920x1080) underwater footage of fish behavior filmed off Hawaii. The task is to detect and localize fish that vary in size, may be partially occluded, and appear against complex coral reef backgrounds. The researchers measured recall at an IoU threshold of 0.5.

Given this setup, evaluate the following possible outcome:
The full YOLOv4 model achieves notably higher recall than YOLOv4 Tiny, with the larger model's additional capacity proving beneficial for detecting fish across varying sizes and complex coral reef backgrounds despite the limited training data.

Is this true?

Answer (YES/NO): NO